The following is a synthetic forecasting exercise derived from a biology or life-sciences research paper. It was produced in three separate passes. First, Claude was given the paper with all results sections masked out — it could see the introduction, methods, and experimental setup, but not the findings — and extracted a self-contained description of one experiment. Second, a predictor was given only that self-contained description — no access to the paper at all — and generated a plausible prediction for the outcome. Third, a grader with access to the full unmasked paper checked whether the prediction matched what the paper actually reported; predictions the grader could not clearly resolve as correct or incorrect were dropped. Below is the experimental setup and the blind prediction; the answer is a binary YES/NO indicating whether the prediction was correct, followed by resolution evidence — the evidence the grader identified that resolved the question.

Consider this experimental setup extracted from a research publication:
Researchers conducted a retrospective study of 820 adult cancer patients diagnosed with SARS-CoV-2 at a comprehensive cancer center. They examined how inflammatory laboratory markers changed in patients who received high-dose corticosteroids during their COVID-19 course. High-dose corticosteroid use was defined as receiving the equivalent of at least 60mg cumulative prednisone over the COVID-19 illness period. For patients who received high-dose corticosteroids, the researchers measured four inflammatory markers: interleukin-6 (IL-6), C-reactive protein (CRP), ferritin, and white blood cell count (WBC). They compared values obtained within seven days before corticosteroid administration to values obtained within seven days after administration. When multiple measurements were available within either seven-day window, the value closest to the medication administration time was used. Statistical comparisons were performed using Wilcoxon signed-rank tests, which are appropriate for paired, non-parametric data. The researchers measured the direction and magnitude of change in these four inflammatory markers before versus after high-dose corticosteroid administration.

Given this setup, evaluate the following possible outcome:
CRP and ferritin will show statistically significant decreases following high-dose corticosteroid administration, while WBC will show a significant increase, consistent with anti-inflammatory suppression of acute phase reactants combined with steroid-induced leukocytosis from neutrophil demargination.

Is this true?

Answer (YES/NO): NO